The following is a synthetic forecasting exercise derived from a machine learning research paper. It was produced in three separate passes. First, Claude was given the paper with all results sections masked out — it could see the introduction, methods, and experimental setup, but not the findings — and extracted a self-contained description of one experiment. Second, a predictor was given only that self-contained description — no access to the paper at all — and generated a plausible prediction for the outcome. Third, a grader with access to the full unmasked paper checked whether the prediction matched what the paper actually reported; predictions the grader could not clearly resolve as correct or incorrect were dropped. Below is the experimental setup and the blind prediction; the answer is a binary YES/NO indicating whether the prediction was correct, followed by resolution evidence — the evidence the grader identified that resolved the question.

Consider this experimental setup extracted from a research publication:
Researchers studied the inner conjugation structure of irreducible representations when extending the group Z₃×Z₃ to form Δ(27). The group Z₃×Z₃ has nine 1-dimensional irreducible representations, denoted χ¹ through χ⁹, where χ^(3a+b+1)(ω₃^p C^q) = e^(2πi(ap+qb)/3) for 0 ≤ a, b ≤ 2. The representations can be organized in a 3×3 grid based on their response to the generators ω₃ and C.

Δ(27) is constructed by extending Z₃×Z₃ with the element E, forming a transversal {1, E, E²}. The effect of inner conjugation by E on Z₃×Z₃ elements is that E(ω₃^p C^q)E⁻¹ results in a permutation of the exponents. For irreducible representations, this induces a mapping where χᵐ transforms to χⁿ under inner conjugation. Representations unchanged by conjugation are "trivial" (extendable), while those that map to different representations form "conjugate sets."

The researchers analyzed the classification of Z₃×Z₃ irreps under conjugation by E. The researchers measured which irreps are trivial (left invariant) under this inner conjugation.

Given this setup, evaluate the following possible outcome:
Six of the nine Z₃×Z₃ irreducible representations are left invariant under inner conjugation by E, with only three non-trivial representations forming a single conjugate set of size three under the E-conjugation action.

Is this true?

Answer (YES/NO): NO